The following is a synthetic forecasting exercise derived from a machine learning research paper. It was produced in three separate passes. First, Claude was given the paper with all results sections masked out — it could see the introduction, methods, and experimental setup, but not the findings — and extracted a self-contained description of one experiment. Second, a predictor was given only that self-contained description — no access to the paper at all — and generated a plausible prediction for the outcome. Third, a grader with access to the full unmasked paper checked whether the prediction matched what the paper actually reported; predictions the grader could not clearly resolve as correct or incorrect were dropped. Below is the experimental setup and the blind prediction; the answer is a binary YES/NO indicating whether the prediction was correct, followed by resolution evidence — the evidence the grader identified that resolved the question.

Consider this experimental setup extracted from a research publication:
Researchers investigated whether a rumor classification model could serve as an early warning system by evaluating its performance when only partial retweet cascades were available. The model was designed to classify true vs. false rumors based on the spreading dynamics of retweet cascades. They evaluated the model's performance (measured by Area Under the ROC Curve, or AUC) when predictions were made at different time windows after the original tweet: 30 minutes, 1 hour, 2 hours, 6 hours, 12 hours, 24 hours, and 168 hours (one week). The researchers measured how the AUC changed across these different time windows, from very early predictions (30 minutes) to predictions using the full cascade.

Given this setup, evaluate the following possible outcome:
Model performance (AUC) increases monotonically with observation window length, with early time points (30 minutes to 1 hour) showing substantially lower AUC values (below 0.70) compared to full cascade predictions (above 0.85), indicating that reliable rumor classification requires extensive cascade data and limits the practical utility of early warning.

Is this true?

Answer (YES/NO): NO